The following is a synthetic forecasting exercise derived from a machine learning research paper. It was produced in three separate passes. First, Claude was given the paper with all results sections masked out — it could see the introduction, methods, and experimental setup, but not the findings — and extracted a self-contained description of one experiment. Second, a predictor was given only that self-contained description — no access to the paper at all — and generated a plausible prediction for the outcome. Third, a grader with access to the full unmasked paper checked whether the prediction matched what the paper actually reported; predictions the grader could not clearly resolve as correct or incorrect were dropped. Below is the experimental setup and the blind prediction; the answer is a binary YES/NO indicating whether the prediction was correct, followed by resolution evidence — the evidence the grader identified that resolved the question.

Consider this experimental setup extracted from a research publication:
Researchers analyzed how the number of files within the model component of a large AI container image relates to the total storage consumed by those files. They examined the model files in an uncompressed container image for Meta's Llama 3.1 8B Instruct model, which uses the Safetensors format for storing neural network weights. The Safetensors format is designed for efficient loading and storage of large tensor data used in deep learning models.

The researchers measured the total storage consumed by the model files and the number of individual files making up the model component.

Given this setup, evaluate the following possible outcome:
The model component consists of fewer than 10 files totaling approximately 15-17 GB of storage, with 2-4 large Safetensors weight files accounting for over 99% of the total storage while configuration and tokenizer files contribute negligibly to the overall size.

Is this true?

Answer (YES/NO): NO